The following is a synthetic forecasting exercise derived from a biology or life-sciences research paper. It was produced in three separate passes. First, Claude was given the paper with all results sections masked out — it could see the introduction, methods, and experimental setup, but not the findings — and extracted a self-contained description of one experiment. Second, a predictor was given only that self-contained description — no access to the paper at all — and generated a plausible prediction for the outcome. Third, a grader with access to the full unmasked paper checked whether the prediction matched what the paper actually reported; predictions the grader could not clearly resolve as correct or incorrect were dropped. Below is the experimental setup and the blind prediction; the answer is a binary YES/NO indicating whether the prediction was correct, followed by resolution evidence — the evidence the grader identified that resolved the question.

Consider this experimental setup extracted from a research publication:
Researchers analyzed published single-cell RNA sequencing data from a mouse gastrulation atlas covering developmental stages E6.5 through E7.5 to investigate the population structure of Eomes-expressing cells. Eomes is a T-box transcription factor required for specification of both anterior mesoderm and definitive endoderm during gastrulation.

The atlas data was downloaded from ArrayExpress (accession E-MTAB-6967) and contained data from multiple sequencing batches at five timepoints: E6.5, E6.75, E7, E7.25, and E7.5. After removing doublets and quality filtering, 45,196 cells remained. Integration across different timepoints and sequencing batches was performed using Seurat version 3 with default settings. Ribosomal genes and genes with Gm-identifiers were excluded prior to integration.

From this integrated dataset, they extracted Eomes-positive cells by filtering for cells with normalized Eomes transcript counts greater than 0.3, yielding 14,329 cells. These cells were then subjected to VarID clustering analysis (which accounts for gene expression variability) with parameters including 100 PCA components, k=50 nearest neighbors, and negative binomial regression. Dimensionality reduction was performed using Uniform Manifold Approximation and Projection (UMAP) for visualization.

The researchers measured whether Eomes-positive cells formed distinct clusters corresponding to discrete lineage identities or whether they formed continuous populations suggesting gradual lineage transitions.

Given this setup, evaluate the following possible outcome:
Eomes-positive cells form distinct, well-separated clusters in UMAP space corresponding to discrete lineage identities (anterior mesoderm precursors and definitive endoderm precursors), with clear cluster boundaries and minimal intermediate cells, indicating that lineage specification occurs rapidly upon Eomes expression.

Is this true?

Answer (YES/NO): NO